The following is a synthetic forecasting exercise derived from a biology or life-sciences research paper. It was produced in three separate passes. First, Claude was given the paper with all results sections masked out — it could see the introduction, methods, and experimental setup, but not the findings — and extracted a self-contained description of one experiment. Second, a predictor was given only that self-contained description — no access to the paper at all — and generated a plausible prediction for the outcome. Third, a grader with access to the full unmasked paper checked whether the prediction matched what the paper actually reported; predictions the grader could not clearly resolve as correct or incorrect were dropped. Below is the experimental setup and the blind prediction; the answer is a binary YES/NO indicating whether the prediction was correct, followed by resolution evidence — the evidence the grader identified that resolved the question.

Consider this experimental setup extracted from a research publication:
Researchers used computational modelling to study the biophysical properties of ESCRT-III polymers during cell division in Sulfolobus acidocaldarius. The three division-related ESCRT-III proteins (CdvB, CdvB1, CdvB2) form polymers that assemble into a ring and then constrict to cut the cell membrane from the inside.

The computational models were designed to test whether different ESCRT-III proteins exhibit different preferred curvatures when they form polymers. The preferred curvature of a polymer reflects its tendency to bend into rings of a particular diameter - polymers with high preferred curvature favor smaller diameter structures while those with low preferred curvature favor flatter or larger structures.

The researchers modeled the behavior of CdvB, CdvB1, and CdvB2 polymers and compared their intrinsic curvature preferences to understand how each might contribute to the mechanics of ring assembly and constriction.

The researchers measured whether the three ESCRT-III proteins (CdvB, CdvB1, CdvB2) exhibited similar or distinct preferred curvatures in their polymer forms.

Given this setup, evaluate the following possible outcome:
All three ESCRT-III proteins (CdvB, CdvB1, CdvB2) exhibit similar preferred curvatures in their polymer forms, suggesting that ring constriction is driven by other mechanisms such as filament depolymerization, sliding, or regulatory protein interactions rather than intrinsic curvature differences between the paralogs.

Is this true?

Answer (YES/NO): NO